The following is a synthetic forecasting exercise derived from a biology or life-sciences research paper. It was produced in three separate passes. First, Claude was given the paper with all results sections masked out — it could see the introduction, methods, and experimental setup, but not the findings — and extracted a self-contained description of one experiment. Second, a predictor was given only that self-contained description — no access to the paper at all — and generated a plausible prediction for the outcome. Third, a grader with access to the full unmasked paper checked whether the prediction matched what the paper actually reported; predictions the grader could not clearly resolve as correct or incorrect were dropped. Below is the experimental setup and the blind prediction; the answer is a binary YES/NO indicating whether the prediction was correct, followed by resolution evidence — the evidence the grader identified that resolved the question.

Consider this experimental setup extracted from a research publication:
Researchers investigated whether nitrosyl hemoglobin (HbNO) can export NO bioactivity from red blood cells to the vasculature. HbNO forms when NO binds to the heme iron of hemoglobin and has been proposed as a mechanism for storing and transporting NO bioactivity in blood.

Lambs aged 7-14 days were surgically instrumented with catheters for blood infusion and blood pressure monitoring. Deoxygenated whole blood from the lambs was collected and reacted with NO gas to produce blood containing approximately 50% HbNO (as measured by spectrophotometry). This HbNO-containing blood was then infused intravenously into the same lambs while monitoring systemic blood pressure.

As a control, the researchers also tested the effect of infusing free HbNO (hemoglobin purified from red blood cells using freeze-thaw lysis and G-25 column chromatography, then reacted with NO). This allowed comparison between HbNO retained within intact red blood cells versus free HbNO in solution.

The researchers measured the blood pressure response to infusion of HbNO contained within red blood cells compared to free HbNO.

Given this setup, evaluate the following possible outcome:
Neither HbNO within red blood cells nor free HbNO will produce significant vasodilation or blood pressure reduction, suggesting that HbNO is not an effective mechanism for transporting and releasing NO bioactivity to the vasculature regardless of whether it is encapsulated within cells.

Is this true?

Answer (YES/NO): NO